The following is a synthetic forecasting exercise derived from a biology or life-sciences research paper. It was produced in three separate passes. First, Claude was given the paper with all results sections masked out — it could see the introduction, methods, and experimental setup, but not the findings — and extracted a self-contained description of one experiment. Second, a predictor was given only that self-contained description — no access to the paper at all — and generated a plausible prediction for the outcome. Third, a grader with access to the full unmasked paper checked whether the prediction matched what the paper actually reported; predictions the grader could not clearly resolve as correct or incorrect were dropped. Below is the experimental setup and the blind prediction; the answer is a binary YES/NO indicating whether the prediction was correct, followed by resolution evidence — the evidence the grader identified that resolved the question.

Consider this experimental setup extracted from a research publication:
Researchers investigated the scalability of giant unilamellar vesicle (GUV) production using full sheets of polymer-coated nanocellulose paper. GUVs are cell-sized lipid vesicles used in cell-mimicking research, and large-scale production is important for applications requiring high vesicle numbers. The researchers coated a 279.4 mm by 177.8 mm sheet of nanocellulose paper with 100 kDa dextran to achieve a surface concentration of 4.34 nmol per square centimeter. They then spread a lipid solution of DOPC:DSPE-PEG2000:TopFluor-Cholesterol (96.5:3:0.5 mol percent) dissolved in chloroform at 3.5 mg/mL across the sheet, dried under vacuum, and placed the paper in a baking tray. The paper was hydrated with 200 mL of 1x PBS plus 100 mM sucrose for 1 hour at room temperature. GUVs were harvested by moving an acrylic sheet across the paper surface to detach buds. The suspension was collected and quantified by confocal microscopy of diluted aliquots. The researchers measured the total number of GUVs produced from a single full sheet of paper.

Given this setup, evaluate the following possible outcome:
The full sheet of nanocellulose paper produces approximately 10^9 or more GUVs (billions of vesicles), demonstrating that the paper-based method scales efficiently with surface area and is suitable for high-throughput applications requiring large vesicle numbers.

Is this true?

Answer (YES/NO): YES